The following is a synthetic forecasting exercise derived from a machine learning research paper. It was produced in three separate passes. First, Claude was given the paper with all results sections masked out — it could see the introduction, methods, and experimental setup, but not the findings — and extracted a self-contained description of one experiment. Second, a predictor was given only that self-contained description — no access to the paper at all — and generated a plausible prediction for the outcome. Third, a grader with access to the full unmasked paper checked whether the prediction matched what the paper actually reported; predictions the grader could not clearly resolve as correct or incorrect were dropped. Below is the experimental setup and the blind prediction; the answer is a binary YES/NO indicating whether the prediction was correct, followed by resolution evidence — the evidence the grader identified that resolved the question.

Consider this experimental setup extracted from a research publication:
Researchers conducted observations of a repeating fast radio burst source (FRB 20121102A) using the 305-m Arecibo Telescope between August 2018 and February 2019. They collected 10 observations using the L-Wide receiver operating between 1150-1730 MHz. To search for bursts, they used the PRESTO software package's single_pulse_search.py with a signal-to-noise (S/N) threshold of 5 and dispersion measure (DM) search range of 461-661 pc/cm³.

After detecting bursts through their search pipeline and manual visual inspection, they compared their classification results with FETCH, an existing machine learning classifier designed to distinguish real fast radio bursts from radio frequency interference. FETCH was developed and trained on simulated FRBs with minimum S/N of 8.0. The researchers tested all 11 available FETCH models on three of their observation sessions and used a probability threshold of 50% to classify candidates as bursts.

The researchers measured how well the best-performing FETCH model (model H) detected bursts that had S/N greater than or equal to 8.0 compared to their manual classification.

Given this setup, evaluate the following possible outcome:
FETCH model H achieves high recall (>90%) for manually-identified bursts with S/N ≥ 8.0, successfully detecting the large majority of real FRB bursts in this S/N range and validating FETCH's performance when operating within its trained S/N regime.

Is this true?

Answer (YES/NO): YES